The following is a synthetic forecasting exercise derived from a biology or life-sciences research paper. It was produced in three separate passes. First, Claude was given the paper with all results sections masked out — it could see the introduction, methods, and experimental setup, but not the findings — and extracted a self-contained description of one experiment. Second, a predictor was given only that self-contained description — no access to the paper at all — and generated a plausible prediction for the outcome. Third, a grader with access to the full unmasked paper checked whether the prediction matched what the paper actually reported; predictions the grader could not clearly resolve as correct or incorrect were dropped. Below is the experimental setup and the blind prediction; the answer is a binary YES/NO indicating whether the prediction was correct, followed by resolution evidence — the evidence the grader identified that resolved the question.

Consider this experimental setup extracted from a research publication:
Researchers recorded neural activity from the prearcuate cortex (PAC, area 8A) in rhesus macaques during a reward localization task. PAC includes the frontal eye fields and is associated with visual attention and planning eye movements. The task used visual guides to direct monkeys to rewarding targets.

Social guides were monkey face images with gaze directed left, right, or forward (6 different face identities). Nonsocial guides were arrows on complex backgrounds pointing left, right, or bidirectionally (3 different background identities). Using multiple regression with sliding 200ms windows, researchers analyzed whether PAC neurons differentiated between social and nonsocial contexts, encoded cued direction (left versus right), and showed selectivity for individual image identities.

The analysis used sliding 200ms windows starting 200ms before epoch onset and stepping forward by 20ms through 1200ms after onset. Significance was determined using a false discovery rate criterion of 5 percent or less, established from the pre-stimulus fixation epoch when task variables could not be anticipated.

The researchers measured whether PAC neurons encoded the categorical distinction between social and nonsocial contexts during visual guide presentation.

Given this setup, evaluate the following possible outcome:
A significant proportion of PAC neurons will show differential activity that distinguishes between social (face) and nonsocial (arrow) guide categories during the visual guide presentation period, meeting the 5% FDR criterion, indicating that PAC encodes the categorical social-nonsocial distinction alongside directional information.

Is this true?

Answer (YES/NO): YES